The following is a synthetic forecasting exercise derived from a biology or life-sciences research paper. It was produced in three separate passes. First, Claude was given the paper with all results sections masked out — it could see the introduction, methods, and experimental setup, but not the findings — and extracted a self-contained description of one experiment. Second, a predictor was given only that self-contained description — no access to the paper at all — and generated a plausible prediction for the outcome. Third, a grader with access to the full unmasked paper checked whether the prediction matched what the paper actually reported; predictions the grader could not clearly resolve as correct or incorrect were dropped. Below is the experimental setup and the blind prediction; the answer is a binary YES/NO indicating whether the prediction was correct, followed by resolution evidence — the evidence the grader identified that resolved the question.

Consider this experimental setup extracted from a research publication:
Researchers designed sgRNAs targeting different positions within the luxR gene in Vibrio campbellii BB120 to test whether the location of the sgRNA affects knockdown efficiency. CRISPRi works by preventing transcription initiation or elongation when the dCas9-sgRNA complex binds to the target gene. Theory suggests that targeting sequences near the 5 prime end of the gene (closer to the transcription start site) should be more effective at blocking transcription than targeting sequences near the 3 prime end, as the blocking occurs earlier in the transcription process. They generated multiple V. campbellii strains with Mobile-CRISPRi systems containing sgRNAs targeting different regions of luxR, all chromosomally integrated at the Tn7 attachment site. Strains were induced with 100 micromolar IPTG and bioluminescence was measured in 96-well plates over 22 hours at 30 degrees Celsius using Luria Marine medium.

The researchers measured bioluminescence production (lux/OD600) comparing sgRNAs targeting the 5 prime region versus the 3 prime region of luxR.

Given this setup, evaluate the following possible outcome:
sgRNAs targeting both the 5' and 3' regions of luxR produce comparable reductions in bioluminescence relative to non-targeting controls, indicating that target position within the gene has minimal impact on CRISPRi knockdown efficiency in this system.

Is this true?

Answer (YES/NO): NO